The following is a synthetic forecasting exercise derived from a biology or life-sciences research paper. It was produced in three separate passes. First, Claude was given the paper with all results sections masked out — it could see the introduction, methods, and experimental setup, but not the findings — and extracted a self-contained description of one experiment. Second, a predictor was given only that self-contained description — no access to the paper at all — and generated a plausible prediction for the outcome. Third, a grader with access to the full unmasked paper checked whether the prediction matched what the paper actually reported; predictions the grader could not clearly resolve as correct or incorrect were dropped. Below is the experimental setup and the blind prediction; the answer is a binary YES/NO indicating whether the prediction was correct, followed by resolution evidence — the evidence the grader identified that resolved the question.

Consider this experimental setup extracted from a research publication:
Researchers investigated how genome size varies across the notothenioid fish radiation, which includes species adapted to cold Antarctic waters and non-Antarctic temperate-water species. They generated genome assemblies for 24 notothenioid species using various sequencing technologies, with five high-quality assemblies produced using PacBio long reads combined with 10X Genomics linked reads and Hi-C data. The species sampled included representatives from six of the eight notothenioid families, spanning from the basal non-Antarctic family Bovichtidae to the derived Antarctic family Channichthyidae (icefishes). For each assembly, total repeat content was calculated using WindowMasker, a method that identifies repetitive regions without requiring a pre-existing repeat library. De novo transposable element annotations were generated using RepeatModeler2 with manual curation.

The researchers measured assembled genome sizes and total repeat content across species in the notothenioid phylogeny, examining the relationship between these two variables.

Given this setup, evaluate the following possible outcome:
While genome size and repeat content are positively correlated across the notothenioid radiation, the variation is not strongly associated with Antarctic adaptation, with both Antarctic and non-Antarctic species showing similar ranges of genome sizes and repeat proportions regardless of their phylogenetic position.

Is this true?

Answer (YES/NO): NO